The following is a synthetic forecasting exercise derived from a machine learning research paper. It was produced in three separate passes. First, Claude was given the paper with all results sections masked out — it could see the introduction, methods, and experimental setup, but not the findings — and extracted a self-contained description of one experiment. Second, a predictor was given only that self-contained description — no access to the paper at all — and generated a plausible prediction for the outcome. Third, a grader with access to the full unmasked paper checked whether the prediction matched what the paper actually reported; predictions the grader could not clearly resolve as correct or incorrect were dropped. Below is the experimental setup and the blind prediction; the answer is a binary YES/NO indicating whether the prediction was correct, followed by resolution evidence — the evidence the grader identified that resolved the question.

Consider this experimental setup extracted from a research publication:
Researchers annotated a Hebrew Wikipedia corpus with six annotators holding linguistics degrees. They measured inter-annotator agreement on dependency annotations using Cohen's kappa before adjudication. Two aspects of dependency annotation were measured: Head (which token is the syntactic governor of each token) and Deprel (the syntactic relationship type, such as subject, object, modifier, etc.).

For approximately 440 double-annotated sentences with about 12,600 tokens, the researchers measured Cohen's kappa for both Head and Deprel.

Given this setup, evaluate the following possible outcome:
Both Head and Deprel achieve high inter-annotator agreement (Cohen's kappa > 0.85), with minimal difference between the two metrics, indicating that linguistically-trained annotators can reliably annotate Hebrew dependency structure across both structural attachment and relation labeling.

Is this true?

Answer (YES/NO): YES